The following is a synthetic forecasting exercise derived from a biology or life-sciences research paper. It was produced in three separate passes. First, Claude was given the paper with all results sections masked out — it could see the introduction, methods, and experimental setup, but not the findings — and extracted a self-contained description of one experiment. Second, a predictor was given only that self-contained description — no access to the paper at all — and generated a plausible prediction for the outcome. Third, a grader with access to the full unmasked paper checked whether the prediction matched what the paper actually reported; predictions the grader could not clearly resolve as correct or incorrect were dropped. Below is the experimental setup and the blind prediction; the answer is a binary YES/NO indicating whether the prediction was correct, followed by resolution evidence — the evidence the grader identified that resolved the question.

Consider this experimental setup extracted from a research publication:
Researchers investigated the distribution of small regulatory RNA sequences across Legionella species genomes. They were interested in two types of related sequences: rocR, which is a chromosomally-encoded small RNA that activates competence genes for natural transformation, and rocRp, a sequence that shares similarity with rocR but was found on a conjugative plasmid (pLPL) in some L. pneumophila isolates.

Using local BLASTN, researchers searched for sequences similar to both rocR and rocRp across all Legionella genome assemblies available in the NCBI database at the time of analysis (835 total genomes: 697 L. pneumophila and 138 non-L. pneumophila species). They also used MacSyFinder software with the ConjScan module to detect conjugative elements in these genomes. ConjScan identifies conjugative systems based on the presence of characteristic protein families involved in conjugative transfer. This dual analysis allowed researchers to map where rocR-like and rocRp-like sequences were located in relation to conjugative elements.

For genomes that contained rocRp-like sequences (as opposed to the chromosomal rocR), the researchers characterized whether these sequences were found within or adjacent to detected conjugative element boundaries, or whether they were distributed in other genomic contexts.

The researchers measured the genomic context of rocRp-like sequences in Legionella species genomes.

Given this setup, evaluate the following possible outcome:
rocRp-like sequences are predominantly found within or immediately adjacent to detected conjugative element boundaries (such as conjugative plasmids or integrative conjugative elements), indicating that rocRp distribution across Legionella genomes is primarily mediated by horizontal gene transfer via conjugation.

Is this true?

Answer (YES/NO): YES